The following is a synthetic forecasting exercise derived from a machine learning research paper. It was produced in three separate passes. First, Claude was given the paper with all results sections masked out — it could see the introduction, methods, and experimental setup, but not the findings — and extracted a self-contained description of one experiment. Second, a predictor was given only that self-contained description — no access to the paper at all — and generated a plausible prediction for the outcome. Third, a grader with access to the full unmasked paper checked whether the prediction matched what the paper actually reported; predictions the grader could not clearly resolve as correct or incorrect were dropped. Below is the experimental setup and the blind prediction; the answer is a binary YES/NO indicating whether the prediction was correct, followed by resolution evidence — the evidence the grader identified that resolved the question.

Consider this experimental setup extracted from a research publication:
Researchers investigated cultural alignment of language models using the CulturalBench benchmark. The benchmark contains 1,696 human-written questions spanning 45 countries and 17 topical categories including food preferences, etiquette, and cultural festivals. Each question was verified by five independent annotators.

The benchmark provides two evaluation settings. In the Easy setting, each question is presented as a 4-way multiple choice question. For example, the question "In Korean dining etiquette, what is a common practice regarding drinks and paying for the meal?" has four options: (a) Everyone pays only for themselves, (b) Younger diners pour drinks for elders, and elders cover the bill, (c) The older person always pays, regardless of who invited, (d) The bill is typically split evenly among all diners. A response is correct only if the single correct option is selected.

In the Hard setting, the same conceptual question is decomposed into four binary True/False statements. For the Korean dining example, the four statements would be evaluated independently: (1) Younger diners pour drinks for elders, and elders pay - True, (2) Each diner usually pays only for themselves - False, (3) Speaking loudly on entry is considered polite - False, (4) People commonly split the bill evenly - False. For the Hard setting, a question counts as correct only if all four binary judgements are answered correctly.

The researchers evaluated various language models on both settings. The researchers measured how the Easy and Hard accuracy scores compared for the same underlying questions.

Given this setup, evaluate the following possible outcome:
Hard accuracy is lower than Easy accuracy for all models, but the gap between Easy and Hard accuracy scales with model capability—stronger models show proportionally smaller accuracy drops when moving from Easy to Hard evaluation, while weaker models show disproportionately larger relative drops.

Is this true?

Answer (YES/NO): NO